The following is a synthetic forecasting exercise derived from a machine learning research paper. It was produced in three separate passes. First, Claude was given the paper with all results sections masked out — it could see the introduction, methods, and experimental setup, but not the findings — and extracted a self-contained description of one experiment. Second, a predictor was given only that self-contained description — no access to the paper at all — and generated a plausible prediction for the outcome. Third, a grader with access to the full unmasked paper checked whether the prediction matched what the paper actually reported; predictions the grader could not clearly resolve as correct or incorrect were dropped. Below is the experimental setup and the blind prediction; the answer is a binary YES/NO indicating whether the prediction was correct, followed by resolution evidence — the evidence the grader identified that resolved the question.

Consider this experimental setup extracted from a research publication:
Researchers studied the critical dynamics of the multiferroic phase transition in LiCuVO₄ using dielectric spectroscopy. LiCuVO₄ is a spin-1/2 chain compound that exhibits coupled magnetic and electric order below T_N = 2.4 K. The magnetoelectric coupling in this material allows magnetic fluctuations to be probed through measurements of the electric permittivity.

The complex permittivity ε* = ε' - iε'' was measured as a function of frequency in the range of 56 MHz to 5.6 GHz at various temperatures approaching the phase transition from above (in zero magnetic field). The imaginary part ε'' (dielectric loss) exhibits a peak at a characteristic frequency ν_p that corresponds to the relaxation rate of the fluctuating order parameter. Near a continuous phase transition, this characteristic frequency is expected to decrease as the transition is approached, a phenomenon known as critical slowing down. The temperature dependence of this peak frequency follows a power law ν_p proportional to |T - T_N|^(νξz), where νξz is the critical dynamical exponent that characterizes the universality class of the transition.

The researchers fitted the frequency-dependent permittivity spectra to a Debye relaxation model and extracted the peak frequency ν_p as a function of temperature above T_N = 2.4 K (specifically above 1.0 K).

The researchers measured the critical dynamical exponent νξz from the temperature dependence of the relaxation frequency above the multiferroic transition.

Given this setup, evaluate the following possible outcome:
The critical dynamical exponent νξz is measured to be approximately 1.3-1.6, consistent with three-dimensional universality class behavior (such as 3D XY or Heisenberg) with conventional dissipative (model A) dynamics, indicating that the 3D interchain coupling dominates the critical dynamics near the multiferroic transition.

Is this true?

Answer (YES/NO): YES